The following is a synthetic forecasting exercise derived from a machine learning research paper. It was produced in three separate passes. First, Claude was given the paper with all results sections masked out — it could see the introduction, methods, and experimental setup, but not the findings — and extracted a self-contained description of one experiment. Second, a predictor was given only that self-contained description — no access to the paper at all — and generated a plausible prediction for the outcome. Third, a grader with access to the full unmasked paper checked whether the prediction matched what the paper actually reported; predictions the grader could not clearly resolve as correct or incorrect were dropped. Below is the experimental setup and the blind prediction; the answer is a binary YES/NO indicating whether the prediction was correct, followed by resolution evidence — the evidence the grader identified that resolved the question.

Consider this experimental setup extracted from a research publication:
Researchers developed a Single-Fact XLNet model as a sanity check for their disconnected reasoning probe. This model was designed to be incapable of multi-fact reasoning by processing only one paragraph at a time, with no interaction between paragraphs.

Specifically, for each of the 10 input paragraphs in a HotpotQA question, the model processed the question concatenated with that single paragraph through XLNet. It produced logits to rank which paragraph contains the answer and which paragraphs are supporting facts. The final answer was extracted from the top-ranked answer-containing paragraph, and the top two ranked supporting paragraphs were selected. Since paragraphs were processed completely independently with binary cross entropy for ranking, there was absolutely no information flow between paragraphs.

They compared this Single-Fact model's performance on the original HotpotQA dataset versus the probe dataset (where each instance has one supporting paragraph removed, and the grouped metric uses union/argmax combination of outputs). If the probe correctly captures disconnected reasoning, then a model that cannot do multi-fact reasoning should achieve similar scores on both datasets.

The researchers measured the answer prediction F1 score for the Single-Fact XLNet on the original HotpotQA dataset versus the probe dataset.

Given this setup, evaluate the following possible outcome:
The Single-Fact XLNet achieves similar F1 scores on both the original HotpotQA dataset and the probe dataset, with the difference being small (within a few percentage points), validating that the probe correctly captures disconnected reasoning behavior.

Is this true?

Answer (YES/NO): YES